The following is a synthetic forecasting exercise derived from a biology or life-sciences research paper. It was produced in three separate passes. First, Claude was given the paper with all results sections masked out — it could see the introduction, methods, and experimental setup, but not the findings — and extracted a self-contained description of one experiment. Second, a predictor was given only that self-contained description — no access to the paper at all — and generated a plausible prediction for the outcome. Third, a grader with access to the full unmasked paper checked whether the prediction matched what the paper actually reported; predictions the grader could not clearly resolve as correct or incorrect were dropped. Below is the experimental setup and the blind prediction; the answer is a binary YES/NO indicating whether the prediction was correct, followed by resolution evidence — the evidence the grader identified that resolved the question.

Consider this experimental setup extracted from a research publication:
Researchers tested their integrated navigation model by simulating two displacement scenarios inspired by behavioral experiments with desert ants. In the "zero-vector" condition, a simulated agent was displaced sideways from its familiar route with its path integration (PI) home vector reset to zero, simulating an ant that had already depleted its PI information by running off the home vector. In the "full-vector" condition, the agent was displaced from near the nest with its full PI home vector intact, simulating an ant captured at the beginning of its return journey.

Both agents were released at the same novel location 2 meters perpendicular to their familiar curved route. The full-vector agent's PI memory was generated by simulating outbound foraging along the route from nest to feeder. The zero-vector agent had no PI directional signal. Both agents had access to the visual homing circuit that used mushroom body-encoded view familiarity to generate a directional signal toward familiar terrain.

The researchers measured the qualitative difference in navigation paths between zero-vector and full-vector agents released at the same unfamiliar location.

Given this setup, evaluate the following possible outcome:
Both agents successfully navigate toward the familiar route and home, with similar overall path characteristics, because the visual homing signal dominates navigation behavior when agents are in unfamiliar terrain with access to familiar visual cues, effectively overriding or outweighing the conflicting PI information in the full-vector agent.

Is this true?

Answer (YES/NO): NO